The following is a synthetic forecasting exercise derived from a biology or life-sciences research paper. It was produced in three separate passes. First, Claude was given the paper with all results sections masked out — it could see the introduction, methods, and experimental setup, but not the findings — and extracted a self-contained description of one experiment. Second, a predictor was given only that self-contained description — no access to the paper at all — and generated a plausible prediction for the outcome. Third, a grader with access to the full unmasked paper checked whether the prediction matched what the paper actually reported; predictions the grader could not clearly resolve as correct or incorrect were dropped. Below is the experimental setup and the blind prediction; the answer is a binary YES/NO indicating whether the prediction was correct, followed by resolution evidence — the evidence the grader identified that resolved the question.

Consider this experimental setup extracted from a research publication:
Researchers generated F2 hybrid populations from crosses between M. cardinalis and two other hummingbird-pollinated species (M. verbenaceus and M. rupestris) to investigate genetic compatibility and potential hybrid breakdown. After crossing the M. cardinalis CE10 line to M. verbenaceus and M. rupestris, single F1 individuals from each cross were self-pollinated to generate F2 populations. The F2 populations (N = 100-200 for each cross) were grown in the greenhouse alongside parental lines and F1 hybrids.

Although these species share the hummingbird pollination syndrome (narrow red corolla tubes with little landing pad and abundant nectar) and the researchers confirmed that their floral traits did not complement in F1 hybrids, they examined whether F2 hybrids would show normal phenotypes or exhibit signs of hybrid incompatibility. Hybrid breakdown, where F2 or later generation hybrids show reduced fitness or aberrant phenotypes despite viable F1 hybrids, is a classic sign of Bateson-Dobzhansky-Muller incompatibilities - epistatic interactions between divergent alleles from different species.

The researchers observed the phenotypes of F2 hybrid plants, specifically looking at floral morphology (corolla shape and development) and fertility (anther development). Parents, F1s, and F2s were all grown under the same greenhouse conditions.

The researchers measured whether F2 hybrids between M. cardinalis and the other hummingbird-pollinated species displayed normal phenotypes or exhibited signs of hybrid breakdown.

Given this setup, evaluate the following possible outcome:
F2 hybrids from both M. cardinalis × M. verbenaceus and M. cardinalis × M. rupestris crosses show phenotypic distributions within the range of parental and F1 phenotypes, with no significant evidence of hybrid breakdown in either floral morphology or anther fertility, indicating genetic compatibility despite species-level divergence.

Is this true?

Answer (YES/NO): NO